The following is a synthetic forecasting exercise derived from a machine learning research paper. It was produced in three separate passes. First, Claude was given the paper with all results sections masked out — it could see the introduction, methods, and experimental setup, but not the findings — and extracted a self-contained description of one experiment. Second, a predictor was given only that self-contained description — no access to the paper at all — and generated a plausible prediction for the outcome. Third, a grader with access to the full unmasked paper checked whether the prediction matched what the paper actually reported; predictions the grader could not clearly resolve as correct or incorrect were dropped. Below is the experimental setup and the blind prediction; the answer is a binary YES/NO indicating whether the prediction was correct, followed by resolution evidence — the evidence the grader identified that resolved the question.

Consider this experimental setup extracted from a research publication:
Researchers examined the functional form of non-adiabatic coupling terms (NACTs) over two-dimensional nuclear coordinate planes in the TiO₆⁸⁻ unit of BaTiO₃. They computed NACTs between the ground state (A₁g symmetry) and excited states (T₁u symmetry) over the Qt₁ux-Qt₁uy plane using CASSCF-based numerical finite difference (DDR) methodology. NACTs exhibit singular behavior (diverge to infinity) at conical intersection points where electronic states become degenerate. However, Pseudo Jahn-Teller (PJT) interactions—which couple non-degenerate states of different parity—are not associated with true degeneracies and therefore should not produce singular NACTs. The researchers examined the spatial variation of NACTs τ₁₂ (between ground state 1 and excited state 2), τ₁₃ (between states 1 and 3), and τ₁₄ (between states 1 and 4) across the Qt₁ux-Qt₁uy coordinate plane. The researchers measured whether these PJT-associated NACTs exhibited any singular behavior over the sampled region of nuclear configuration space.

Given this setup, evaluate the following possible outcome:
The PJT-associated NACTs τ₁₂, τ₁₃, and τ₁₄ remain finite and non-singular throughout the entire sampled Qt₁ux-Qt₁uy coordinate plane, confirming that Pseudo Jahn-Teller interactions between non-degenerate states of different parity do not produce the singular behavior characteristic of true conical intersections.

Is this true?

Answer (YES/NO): YES